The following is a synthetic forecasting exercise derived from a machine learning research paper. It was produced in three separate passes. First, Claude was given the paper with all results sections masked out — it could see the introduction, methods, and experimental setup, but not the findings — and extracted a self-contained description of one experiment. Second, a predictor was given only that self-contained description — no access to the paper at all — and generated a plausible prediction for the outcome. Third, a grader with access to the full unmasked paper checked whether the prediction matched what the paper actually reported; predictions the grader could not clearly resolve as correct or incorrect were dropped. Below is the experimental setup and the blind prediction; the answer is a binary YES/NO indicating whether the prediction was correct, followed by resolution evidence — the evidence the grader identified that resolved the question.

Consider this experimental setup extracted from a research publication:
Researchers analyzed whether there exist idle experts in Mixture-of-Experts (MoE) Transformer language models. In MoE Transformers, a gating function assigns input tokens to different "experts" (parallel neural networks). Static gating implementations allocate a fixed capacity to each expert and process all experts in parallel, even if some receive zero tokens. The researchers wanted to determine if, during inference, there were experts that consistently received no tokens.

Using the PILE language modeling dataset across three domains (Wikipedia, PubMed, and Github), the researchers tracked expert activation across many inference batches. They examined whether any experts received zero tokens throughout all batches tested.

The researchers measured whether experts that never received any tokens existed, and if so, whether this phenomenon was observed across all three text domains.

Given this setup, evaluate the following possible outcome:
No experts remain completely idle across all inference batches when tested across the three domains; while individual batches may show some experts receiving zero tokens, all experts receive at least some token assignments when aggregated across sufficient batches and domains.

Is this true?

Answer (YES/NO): NO